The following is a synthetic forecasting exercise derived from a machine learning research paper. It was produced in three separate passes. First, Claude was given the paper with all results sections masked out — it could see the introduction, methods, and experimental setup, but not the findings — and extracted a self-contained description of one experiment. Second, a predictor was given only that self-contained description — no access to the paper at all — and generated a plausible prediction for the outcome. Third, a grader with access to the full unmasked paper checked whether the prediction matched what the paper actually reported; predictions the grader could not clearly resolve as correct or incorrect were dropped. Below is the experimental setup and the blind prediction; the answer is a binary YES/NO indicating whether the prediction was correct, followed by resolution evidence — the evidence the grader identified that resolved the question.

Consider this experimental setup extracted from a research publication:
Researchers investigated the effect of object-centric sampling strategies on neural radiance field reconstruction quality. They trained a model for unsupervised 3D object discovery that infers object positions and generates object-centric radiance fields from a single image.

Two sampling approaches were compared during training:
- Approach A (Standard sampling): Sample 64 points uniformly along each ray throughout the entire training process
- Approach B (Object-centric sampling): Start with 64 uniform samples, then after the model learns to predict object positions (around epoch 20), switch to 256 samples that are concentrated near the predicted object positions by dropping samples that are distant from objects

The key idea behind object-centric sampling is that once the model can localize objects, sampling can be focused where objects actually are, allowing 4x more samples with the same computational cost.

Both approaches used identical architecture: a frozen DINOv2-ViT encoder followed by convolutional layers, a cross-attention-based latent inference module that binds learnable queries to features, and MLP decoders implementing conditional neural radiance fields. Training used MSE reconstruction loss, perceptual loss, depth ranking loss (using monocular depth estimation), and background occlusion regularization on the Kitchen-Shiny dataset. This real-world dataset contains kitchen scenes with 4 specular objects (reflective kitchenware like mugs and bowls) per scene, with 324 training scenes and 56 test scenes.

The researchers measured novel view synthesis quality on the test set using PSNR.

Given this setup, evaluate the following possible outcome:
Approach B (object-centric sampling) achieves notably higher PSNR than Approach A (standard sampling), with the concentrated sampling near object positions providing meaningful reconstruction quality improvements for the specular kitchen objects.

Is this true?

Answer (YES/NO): NO